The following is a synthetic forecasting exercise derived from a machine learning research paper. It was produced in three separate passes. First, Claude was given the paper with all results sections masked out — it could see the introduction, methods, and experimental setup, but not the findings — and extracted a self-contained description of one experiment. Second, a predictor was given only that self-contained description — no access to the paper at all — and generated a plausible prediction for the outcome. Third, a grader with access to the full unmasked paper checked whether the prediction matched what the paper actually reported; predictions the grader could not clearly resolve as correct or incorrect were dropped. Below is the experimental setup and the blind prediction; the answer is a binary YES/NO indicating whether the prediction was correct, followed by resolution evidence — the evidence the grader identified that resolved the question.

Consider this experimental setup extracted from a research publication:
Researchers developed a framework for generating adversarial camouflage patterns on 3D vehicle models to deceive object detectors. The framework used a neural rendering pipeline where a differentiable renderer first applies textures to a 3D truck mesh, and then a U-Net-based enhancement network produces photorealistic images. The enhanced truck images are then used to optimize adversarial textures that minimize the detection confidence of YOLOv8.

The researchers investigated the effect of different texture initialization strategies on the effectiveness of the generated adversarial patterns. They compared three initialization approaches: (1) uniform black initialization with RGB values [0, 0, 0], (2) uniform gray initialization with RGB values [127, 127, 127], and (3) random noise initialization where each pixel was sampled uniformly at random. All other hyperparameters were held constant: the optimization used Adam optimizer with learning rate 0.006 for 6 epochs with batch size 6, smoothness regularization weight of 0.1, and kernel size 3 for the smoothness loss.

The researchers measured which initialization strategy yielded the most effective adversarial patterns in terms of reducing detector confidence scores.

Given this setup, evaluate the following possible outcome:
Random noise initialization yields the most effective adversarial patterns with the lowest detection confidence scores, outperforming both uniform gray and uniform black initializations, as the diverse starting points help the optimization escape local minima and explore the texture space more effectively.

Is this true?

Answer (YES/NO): NO